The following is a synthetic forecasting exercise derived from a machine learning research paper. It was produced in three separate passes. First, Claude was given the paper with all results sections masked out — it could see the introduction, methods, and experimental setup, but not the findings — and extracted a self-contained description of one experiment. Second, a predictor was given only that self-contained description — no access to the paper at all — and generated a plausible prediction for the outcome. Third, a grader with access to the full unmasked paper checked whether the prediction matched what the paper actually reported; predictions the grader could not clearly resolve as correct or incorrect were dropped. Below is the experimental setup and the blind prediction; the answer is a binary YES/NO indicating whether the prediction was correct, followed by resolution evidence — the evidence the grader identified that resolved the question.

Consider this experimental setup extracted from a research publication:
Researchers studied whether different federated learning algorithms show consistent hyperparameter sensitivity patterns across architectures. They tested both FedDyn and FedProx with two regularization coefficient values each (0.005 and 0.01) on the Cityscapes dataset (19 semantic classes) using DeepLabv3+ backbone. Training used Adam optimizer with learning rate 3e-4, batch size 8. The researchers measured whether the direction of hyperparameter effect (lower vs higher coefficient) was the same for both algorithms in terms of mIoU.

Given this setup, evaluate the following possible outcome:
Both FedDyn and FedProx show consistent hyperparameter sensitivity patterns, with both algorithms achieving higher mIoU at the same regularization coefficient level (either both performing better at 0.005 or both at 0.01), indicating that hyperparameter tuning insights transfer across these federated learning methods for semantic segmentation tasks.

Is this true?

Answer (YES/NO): YES